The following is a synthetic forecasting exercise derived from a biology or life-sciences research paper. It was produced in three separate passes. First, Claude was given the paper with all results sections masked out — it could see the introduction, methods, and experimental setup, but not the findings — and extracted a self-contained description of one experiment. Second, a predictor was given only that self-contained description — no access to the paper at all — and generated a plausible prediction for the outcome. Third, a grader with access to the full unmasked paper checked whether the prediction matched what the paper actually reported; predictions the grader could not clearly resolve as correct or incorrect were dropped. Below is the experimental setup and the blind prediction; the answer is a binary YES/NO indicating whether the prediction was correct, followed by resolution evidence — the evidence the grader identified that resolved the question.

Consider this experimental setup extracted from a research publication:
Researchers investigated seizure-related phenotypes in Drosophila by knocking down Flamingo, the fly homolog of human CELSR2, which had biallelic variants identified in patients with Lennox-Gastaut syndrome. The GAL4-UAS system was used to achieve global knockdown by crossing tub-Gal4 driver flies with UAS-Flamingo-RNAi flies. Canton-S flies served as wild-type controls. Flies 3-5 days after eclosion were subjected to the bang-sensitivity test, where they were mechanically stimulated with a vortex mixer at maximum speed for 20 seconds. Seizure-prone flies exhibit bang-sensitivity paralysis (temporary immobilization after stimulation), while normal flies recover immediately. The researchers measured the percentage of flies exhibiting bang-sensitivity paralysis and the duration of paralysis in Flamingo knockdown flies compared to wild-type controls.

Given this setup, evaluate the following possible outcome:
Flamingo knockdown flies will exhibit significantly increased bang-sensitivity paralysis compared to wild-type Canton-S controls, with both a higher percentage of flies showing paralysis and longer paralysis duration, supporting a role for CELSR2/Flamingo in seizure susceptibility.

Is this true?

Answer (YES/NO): YES